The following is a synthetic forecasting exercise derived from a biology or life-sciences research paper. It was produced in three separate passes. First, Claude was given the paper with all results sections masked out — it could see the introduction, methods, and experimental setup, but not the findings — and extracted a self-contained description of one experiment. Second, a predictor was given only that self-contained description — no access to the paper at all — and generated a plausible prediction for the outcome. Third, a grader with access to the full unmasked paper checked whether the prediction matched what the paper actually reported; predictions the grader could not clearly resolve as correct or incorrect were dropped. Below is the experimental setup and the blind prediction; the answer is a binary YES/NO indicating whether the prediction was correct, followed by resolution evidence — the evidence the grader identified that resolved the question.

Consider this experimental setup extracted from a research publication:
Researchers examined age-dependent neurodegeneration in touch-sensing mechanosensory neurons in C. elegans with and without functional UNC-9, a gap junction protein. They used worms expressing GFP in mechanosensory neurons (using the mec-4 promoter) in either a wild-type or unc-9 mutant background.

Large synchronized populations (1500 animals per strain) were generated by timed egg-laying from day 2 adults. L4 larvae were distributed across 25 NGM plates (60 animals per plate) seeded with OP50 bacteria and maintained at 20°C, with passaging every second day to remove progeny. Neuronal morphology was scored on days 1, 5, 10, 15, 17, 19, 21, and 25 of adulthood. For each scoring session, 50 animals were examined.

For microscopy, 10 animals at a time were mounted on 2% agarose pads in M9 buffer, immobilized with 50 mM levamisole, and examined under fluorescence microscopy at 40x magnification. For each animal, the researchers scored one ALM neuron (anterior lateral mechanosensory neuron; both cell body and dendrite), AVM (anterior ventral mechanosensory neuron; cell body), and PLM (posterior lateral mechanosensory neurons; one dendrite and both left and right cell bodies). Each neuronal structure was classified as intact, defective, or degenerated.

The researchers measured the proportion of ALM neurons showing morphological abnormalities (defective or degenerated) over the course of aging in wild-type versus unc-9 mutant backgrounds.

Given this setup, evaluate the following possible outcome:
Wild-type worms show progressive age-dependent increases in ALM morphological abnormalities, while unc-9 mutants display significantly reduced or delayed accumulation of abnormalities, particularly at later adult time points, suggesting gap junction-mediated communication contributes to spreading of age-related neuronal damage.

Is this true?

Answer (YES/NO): NO